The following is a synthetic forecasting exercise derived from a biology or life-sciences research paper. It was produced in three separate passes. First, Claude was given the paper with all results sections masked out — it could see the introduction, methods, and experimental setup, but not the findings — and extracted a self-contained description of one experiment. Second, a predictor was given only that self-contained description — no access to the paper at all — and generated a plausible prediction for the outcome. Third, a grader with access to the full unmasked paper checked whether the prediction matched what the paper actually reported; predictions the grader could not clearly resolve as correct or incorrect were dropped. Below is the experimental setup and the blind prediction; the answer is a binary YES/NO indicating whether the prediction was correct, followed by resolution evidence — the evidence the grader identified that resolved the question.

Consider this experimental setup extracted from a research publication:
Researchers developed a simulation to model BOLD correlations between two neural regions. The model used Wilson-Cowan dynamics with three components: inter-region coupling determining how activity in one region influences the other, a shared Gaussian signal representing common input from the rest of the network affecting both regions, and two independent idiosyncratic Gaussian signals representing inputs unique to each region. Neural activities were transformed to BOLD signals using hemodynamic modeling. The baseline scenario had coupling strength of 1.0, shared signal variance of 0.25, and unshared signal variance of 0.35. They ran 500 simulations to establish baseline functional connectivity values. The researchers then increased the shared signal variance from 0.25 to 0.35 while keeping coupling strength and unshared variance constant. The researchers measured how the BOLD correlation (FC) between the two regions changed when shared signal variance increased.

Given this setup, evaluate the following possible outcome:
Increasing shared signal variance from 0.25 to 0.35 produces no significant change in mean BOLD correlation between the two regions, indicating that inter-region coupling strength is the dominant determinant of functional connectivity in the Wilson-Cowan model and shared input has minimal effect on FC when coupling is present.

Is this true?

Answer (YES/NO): NO